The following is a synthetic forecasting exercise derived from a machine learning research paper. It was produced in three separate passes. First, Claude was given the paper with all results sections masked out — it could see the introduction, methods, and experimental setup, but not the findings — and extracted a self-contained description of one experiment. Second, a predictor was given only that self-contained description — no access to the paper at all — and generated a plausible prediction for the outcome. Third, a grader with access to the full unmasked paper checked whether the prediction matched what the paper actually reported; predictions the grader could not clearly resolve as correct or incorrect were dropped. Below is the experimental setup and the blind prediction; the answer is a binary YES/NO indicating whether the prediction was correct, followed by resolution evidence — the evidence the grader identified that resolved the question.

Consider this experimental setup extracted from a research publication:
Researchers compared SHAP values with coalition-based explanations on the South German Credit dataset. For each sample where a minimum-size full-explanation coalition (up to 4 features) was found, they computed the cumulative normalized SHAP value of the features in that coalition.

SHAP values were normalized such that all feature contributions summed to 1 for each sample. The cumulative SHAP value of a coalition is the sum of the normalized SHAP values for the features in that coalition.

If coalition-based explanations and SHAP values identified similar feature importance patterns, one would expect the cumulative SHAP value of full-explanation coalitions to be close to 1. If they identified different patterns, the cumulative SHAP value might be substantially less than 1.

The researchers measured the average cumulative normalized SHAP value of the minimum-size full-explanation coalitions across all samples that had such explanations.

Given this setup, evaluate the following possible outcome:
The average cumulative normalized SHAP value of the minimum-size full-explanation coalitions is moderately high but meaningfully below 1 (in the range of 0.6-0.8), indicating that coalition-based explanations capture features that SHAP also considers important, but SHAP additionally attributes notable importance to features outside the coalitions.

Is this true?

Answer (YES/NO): NO